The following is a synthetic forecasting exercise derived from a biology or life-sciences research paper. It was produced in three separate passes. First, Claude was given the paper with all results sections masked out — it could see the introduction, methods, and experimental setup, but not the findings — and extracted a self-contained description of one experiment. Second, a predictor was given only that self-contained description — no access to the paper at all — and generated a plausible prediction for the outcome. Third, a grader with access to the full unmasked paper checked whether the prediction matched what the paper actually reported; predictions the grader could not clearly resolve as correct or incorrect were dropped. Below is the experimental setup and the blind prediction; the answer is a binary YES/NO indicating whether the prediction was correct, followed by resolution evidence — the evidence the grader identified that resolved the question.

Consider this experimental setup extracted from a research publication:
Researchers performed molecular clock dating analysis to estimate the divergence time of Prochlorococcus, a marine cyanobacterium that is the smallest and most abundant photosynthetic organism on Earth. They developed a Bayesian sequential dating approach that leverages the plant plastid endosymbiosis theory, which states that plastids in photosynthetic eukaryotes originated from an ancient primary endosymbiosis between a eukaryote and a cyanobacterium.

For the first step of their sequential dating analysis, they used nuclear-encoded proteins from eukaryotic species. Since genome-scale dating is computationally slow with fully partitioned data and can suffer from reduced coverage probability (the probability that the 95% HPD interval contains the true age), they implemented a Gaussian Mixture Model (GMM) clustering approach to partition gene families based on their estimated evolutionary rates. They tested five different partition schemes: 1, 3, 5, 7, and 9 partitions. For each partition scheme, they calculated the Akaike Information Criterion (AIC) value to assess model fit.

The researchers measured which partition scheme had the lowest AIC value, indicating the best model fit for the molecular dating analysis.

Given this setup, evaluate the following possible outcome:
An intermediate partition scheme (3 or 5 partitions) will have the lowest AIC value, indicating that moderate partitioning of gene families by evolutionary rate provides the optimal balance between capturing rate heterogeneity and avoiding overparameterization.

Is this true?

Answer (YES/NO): YES